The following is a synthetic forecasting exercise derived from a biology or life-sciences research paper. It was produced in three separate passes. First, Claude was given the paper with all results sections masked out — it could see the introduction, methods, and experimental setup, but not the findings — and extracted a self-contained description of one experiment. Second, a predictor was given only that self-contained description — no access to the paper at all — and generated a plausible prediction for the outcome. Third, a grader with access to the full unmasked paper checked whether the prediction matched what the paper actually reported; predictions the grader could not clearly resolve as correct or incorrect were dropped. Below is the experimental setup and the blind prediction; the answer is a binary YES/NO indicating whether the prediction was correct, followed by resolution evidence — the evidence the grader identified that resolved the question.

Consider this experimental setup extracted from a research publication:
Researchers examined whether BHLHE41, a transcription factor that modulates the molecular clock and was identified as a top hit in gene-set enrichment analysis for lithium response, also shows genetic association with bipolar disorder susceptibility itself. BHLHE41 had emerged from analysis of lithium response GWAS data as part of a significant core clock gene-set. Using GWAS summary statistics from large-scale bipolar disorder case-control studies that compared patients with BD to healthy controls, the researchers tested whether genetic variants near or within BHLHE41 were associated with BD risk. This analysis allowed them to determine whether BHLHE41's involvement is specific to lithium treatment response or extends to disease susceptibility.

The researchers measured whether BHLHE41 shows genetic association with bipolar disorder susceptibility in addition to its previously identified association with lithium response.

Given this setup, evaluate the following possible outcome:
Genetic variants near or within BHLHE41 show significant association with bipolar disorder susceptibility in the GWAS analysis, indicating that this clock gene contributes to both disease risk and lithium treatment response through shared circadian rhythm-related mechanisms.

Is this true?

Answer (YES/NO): NO